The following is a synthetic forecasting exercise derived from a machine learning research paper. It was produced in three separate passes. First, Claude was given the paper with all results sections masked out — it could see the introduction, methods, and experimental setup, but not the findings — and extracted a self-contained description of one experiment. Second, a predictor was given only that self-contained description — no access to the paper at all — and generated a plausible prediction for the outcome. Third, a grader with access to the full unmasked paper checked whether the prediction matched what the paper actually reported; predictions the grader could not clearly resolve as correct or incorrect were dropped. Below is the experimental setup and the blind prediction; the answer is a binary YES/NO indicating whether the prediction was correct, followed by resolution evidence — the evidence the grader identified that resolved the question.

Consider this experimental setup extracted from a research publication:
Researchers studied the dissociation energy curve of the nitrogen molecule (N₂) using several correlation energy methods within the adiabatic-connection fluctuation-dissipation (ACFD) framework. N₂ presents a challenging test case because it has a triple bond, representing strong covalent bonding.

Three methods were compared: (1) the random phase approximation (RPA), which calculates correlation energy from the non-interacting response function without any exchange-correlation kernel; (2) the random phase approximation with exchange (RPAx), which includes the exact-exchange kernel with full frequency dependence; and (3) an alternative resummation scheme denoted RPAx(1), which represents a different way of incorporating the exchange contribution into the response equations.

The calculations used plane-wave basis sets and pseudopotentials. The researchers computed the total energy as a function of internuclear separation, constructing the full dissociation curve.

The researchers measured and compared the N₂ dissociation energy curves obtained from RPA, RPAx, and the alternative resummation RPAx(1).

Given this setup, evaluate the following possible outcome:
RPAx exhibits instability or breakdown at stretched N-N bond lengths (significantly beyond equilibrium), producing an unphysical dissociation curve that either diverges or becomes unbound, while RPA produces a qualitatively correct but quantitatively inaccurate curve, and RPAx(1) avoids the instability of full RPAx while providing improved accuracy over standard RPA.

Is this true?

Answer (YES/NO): YES